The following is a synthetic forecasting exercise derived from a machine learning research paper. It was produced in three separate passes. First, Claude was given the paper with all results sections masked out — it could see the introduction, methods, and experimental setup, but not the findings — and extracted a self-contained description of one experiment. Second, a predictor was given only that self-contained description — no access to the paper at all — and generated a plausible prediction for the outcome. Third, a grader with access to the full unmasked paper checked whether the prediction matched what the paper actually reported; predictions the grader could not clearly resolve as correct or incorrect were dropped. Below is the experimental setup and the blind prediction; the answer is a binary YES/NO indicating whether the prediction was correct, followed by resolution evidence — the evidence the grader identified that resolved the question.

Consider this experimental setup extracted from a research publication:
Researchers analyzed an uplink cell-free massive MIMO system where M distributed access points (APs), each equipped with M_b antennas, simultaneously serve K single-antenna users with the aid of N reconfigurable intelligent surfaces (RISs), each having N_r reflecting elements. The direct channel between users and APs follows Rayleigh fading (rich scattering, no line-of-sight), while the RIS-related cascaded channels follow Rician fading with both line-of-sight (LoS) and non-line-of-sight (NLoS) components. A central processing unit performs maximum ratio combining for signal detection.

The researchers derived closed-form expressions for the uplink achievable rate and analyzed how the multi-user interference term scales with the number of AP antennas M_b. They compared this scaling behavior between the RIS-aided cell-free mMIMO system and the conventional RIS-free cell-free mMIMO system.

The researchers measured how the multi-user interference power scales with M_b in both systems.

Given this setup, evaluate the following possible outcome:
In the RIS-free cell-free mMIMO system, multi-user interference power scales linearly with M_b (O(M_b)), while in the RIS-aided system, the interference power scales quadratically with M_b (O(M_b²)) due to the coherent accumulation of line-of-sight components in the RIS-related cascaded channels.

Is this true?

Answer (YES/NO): YES